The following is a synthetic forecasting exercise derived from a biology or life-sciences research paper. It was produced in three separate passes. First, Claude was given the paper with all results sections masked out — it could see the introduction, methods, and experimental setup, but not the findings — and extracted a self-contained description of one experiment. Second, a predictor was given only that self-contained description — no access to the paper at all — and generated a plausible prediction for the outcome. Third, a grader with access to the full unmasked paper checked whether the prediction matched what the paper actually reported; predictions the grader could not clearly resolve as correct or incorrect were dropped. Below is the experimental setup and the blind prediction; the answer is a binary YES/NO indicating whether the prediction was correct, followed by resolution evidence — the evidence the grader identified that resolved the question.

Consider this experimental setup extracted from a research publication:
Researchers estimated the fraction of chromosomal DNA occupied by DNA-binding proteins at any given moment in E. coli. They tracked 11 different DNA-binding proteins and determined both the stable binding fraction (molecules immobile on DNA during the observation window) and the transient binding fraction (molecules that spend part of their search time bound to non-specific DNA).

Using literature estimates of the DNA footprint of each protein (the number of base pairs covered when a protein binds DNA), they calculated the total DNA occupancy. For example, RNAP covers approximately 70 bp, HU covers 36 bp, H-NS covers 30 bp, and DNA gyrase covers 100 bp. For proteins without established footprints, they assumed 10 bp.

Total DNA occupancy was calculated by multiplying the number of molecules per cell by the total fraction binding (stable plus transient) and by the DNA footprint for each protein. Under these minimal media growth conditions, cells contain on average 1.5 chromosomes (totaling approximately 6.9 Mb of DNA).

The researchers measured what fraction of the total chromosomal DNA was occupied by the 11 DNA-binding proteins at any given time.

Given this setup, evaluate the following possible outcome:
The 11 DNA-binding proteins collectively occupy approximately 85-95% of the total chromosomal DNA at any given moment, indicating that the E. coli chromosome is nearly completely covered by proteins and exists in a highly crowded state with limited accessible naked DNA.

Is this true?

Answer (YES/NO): NO